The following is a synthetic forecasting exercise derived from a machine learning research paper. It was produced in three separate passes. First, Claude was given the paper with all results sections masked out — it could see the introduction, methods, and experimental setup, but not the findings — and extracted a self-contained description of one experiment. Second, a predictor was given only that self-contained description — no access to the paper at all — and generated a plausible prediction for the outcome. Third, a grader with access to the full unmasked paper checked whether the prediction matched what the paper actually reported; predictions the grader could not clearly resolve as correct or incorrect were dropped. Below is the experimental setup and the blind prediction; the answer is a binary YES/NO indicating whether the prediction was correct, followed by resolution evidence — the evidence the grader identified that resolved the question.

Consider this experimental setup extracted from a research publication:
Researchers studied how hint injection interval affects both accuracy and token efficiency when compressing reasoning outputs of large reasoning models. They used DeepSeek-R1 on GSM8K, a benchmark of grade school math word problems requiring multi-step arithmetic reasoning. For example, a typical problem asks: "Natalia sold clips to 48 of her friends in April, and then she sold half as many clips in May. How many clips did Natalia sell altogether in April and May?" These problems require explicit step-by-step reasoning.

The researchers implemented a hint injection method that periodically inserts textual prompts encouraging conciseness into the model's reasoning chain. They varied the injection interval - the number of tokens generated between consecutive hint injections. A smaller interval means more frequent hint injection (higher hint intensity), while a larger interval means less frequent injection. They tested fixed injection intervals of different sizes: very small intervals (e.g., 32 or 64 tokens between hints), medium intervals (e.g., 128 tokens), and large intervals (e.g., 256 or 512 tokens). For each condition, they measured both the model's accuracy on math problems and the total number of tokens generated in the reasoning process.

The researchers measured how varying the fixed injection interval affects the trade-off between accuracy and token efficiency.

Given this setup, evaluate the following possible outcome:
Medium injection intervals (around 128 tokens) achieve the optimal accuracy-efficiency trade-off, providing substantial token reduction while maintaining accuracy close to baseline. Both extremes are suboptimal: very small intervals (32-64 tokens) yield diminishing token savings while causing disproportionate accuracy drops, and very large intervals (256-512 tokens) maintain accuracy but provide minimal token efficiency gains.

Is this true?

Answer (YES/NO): NO